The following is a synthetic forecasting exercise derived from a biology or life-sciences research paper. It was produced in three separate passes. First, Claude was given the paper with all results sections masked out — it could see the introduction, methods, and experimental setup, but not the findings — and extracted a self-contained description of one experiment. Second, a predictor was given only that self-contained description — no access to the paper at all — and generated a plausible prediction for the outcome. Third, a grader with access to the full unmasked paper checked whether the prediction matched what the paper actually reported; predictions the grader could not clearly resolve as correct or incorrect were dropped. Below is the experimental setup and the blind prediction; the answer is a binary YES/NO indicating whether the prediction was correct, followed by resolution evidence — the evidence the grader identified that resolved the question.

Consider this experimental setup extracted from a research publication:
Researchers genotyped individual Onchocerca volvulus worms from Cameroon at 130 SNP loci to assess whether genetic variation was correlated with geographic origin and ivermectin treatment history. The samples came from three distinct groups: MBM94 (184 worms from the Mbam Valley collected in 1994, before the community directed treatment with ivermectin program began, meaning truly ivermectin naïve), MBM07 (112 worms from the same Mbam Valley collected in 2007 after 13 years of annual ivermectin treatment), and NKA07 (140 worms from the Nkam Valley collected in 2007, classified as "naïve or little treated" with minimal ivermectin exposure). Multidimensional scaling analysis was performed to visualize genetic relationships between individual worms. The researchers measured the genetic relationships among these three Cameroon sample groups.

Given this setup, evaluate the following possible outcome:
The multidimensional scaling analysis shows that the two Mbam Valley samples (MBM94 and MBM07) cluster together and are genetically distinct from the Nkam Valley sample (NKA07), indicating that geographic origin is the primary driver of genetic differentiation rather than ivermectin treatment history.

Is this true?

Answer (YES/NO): NO